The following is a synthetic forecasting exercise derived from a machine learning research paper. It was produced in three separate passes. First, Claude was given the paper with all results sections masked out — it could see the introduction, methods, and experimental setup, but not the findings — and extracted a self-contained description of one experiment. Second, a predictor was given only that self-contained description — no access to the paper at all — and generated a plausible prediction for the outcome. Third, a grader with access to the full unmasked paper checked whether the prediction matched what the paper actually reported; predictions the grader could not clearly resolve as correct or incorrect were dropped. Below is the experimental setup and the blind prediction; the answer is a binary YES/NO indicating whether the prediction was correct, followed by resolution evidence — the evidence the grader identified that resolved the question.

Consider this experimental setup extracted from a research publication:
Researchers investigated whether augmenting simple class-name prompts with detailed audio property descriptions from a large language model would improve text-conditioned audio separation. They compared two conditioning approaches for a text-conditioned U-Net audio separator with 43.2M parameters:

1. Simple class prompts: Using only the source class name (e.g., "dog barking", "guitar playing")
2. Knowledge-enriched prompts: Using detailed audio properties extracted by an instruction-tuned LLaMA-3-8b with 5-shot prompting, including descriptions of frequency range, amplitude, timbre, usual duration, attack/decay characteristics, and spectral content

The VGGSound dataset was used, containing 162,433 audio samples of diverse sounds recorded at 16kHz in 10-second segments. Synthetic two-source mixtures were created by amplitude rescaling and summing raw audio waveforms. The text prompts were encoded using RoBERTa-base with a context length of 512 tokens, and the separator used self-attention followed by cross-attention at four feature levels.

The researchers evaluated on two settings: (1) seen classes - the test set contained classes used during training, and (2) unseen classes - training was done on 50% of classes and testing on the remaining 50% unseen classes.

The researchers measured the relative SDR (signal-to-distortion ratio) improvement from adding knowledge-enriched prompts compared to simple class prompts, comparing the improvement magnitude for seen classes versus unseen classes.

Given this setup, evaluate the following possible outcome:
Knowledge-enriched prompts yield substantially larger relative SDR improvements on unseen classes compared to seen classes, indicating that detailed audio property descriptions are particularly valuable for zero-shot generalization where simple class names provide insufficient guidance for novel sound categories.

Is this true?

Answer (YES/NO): YES